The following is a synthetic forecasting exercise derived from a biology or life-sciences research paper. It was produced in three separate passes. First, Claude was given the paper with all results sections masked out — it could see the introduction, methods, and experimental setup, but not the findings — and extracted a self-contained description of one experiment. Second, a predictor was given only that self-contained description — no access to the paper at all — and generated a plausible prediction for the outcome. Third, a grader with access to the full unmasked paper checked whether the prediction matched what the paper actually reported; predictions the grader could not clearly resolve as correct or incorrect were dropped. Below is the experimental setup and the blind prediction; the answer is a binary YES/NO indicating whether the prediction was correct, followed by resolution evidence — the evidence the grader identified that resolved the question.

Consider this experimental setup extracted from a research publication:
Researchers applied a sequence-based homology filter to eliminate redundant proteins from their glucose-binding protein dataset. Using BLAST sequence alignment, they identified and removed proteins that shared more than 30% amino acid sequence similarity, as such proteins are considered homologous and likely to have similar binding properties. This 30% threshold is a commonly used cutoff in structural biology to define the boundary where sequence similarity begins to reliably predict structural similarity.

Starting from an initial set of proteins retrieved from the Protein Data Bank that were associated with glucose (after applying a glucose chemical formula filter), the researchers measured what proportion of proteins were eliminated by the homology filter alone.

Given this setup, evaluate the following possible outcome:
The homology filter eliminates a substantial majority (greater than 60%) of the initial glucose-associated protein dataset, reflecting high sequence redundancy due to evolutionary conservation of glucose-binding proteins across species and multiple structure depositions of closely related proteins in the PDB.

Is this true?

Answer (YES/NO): YES